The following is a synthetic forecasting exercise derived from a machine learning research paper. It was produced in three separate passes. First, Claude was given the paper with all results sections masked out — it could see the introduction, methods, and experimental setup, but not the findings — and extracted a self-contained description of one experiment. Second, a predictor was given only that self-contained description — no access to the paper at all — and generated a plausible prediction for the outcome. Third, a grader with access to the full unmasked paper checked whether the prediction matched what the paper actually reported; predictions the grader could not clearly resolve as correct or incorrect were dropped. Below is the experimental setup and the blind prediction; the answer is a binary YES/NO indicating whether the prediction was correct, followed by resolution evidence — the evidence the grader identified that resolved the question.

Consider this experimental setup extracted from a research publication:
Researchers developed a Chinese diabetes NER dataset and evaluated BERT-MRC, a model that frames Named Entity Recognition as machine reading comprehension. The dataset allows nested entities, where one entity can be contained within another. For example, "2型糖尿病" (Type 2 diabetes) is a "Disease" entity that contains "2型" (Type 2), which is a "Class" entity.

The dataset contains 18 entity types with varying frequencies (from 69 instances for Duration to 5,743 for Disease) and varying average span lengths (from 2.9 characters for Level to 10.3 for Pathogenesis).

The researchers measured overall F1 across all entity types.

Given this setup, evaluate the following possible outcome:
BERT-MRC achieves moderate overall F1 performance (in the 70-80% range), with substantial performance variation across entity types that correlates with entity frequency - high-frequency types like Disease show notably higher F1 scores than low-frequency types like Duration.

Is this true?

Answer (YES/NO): NO